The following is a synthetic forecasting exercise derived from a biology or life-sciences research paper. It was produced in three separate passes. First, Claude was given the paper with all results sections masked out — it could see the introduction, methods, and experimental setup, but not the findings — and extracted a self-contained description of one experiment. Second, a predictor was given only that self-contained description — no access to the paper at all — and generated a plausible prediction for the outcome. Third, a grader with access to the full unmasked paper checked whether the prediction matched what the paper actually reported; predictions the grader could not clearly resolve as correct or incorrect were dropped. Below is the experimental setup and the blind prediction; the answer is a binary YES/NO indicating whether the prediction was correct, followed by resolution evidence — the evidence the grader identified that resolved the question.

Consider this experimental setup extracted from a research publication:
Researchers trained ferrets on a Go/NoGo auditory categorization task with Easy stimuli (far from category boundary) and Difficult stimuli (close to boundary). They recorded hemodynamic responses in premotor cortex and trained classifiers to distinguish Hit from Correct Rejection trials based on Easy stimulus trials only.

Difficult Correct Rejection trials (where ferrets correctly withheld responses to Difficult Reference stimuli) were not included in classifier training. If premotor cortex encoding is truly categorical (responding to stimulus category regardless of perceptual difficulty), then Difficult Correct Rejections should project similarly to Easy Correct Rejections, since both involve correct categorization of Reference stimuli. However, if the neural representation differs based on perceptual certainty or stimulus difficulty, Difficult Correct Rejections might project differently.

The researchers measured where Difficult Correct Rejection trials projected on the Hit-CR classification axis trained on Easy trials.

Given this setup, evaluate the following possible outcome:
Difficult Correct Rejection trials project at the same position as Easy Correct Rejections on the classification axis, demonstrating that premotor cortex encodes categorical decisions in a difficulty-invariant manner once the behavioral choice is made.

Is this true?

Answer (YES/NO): YES